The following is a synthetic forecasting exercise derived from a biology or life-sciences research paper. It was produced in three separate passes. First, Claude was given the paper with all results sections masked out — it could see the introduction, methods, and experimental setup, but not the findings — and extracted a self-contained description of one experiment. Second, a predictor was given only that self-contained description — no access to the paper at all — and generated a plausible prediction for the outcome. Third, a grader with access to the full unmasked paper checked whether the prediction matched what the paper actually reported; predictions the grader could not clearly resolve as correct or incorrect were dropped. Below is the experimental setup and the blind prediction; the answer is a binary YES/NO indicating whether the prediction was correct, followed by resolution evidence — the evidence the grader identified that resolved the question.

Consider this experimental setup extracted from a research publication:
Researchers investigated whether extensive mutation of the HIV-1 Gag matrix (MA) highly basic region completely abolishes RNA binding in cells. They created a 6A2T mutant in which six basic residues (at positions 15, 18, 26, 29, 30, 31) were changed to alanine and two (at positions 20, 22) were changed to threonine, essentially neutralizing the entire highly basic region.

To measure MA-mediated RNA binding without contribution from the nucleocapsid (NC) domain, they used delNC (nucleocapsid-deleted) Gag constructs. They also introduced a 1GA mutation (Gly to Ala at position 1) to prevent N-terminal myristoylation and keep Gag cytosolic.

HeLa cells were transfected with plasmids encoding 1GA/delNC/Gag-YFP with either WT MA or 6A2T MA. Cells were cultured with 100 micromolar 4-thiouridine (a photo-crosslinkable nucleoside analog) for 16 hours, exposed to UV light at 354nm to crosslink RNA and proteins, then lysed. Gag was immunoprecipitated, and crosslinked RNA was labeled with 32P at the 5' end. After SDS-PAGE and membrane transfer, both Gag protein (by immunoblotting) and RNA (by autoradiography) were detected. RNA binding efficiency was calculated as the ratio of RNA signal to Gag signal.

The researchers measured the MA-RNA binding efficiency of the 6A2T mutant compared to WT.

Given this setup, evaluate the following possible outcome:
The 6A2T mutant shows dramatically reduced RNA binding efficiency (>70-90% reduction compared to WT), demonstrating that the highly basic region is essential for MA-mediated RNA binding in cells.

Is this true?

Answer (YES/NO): YES